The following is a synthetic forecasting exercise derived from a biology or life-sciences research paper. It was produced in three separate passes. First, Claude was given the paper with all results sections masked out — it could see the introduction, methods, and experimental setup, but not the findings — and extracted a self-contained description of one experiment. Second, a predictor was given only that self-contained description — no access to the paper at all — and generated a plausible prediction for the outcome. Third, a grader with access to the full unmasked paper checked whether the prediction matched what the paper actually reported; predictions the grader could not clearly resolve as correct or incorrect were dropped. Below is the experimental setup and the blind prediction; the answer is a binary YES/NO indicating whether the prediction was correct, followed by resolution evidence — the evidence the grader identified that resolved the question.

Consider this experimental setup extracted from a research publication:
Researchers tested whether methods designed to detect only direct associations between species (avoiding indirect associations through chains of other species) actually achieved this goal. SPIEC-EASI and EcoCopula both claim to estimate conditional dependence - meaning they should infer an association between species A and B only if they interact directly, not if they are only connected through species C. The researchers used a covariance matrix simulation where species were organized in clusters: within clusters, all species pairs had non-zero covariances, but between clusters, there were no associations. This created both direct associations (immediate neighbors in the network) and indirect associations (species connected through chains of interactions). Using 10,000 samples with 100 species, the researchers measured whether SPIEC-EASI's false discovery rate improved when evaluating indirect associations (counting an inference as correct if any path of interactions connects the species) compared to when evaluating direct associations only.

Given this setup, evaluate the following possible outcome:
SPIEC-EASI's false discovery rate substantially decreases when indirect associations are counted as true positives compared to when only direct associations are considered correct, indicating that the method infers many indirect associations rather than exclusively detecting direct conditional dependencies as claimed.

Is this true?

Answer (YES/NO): NO